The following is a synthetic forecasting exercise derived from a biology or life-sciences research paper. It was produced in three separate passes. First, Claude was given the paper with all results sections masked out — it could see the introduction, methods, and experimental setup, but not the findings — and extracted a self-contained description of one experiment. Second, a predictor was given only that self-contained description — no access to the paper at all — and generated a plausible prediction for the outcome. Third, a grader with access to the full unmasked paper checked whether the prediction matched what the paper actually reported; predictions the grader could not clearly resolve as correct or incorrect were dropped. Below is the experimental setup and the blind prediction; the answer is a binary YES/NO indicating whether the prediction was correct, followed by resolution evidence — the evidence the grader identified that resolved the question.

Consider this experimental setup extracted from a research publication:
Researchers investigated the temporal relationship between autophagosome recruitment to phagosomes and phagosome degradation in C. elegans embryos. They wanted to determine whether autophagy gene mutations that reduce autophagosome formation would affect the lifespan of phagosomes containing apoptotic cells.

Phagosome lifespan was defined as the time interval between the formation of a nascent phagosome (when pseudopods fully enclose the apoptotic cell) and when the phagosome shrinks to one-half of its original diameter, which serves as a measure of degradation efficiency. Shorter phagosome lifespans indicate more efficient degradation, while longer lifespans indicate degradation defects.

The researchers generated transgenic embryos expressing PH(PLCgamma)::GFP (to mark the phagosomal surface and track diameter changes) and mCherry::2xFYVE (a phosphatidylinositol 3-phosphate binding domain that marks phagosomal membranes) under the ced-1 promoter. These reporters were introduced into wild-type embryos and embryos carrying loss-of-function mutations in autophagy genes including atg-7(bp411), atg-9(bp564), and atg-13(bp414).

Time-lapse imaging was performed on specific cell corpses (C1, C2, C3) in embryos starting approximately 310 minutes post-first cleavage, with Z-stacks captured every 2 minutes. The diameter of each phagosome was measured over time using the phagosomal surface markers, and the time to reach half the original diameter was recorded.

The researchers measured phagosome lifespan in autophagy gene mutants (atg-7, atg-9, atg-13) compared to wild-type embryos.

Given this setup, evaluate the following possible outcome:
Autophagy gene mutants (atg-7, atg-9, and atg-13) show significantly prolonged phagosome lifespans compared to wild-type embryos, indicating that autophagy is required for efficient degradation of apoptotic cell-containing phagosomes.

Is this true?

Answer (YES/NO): NO